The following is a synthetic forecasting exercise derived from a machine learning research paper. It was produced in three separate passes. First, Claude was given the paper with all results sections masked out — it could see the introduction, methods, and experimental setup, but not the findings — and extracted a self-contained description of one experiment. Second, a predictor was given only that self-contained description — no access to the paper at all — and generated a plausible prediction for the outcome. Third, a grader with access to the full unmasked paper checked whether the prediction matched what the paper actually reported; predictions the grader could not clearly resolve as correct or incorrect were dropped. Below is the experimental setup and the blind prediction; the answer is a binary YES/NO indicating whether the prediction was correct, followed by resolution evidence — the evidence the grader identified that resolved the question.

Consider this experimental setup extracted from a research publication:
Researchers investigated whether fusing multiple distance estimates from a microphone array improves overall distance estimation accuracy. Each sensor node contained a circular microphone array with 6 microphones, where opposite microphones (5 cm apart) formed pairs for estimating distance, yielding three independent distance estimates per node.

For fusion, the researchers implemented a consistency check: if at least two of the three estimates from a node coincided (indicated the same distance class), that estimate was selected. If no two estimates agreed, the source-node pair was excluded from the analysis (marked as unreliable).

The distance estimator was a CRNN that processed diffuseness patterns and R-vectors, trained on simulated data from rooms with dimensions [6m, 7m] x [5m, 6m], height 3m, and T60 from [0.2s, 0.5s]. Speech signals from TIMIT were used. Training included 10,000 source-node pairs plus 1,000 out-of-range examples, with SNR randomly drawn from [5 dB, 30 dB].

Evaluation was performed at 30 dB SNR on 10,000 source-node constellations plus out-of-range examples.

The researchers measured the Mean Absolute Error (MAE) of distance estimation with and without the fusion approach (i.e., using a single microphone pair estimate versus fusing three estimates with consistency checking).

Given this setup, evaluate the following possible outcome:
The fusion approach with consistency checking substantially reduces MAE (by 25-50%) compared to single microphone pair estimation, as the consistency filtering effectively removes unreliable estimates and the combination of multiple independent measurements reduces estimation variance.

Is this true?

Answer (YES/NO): YES